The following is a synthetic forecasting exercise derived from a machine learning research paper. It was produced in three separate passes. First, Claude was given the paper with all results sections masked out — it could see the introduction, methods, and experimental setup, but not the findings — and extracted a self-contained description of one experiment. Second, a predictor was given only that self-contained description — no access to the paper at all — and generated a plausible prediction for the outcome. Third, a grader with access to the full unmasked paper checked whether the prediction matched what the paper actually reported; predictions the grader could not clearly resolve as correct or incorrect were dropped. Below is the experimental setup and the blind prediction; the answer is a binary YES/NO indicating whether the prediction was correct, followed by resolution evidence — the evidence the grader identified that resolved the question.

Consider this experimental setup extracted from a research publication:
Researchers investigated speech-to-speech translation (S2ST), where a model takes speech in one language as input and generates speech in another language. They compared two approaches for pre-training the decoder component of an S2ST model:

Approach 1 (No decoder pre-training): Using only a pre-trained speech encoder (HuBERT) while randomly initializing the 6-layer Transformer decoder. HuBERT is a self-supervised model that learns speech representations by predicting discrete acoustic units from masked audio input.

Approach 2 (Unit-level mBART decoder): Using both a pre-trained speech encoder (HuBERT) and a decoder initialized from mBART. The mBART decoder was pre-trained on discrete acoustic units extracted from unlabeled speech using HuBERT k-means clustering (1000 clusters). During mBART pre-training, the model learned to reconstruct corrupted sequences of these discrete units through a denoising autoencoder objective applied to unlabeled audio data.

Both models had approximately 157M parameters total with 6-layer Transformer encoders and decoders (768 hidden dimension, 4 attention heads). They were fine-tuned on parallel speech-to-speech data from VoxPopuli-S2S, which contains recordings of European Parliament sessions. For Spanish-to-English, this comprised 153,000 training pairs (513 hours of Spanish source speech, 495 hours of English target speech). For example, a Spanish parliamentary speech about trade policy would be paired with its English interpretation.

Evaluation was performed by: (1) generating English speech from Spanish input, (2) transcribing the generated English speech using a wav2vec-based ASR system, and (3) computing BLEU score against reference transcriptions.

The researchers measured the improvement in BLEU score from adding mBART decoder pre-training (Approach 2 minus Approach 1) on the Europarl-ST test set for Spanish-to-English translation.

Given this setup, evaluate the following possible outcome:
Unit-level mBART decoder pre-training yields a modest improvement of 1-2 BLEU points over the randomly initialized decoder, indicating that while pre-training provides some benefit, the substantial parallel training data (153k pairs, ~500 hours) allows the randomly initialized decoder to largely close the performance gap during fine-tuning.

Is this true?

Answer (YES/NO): YES